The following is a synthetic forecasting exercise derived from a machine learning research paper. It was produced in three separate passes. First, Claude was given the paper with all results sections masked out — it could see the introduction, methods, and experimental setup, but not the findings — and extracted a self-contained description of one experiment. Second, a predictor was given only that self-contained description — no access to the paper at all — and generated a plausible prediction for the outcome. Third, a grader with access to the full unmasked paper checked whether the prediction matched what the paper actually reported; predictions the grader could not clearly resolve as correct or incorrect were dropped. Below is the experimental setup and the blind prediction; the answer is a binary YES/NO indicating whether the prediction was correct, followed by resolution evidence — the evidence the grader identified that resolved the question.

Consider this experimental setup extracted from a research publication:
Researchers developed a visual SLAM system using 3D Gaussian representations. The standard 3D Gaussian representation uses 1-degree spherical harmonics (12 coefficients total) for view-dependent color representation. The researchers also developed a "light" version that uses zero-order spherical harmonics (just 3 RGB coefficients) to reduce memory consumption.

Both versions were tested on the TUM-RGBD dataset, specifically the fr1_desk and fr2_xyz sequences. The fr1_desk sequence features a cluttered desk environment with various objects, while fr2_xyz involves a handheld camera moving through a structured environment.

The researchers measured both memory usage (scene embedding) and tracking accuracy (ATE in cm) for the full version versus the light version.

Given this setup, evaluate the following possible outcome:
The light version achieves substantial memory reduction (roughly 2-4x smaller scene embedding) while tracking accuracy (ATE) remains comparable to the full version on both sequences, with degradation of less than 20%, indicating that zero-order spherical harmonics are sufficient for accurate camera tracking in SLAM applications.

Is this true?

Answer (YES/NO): NO